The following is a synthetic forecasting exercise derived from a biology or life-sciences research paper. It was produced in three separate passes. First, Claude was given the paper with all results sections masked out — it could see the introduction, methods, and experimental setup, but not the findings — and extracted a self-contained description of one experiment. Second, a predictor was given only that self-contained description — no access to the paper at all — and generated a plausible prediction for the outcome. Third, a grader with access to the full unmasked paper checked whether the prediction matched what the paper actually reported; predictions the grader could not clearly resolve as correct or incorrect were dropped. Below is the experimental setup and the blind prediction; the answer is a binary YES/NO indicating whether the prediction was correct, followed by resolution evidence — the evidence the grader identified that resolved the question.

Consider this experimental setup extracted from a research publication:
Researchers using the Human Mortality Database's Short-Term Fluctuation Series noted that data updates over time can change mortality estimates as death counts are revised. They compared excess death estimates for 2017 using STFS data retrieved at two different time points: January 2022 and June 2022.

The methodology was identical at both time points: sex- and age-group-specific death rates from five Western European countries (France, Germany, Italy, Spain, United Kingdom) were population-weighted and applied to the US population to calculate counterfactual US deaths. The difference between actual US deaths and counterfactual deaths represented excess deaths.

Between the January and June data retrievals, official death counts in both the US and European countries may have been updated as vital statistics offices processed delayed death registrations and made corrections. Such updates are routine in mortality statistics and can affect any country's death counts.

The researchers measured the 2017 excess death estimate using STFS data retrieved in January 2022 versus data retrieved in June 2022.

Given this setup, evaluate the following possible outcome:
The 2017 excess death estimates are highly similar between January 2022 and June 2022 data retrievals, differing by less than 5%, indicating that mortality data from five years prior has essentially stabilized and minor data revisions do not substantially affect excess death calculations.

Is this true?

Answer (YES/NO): NO